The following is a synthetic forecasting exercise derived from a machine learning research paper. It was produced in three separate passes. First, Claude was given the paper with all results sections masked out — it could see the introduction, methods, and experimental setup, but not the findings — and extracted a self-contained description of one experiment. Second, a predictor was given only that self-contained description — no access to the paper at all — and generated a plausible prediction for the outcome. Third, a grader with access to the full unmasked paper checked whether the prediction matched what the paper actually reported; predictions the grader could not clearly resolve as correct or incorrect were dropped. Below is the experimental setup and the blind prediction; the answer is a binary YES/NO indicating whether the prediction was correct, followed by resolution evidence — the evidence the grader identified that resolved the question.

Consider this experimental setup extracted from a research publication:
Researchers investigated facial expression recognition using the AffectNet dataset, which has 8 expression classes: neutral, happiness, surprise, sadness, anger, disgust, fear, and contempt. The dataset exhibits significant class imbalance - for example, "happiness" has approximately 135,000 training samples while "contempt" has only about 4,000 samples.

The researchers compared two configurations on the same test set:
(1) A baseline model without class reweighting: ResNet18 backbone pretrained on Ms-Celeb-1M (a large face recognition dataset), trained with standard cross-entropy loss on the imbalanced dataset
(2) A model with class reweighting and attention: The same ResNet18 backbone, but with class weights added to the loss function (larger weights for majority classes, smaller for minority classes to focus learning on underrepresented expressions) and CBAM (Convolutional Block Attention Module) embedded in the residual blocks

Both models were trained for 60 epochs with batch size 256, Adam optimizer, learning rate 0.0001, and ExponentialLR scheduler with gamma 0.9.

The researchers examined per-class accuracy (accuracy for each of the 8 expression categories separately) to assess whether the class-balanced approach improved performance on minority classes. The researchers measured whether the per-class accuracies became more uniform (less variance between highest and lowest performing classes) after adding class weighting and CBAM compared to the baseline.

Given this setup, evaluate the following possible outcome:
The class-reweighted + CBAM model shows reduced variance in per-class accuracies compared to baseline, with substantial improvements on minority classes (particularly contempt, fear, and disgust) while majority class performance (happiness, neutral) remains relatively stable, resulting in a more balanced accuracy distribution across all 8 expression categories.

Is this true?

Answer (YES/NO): NO